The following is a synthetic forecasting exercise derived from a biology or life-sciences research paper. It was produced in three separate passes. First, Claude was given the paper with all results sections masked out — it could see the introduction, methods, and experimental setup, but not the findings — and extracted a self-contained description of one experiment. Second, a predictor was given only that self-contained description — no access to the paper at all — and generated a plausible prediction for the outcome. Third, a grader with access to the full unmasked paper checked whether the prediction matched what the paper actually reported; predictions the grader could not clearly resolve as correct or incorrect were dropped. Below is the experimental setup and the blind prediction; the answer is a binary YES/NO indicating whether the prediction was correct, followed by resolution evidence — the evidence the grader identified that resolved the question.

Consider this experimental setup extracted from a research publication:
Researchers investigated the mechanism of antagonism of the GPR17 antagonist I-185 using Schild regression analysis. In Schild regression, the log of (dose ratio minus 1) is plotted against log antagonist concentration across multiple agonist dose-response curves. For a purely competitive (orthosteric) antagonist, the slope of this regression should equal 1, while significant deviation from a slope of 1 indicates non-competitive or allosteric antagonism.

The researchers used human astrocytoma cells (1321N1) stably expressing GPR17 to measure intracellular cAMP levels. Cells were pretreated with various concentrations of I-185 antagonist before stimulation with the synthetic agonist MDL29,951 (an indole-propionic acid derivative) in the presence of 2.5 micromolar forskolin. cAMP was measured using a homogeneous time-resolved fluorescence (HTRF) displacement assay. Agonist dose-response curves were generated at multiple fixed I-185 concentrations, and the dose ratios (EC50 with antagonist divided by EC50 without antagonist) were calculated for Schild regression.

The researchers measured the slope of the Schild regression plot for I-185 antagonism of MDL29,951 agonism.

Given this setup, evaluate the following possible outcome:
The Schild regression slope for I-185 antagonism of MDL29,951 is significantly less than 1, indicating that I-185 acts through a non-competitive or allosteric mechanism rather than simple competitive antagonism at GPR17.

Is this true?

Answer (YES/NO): NO